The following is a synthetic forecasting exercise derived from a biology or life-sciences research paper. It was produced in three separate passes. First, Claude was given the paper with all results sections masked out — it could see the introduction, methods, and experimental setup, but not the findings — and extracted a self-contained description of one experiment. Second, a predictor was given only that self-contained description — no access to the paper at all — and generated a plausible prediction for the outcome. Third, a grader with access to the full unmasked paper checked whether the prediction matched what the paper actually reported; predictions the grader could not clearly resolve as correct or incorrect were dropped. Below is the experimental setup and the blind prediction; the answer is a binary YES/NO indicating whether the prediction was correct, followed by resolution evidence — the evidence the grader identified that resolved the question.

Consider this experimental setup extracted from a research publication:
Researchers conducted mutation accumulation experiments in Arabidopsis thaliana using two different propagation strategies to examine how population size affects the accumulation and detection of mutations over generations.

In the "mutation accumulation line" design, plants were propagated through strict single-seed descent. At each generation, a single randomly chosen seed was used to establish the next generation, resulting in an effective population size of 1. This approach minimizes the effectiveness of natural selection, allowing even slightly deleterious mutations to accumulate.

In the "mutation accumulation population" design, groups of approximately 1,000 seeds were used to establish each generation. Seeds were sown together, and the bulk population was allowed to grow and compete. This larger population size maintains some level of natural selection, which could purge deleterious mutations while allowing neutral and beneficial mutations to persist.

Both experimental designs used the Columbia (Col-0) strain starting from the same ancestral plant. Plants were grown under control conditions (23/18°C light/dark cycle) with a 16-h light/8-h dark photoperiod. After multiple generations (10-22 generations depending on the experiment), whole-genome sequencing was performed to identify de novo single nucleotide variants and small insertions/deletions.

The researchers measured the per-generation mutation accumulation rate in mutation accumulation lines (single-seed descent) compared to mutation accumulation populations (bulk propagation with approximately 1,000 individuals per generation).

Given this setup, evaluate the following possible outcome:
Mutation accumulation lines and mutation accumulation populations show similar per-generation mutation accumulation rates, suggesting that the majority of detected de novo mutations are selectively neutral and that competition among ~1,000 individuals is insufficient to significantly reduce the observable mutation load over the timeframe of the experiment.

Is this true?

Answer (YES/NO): NO